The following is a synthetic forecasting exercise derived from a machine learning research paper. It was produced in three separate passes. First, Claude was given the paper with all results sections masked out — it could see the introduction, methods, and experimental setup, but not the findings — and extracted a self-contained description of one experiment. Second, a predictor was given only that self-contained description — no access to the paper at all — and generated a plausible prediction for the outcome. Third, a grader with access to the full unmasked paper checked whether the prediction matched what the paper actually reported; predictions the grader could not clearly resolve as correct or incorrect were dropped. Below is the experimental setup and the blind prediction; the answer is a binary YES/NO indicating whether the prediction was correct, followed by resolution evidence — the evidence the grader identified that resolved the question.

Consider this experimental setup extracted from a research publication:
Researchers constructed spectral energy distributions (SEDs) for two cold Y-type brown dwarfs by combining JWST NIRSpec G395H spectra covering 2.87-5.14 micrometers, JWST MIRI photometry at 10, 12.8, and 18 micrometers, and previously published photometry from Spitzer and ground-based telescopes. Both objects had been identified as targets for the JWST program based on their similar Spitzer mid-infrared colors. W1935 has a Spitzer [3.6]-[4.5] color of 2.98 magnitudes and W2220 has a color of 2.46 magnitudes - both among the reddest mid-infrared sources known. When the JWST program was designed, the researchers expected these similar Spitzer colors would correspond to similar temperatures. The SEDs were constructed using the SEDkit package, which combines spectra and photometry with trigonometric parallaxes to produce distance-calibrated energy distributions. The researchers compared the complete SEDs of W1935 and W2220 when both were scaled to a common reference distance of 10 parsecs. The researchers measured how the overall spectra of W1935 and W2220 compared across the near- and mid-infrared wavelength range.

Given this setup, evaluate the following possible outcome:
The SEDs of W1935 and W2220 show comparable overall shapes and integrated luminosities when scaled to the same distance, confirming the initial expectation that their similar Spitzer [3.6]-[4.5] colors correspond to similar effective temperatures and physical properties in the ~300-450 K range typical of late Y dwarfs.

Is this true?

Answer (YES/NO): NO